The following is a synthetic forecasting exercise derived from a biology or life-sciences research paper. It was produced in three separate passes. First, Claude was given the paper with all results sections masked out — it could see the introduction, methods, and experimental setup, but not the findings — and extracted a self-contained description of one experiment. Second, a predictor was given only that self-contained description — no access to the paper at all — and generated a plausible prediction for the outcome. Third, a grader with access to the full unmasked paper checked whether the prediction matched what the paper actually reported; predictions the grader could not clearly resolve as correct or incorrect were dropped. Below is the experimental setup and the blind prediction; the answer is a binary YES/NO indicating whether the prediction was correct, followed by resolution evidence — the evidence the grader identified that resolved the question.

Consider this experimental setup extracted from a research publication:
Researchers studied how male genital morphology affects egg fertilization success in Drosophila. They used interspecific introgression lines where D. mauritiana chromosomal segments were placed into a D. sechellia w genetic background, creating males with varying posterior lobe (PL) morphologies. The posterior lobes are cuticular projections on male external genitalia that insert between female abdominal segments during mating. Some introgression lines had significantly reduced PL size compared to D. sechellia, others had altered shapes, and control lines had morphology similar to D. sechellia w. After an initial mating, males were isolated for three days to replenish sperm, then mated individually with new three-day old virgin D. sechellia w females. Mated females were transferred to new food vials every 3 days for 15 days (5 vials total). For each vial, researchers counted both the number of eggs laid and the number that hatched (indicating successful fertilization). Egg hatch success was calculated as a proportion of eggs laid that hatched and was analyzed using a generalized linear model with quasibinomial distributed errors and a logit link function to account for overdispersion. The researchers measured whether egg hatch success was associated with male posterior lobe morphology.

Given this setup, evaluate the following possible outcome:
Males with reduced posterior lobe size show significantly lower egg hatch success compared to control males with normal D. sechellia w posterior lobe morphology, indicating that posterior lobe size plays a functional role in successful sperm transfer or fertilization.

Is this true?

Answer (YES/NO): NO